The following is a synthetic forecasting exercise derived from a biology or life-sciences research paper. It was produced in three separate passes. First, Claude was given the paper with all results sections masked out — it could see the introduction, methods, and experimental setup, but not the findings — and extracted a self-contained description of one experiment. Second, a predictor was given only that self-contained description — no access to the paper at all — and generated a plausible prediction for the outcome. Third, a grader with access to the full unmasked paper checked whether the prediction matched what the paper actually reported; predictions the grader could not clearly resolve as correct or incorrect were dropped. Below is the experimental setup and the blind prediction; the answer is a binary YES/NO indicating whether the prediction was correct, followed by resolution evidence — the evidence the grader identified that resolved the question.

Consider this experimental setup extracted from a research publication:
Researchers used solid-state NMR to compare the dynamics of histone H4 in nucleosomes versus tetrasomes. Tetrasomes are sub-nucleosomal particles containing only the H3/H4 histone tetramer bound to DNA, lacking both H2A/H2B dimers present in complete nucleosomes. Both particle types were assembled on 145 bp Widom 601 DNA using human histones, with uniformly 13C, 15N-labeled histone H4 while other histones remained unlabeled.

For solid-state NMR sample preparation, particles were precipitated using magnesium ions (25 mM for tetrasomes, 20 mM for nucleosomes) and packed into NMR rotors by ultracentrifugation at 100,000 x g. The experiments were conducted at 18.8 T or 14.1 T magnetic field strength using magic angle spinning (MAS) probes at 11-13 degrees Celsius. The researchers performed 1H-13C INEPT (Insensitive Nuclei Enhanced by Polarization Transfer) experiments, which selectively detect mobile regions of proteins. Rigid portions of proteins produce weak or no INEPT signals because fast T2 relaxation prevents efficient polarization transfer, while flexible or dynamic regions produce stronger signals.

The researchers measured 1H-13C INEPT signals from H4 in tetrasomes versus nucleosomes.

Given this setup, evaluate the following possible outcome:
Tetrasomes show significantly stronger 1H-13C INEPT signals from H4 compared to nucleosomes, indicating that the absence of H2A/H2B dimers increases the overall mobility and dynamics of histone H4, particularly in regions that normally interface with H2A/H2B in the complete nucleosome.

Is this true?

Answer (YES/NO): NO